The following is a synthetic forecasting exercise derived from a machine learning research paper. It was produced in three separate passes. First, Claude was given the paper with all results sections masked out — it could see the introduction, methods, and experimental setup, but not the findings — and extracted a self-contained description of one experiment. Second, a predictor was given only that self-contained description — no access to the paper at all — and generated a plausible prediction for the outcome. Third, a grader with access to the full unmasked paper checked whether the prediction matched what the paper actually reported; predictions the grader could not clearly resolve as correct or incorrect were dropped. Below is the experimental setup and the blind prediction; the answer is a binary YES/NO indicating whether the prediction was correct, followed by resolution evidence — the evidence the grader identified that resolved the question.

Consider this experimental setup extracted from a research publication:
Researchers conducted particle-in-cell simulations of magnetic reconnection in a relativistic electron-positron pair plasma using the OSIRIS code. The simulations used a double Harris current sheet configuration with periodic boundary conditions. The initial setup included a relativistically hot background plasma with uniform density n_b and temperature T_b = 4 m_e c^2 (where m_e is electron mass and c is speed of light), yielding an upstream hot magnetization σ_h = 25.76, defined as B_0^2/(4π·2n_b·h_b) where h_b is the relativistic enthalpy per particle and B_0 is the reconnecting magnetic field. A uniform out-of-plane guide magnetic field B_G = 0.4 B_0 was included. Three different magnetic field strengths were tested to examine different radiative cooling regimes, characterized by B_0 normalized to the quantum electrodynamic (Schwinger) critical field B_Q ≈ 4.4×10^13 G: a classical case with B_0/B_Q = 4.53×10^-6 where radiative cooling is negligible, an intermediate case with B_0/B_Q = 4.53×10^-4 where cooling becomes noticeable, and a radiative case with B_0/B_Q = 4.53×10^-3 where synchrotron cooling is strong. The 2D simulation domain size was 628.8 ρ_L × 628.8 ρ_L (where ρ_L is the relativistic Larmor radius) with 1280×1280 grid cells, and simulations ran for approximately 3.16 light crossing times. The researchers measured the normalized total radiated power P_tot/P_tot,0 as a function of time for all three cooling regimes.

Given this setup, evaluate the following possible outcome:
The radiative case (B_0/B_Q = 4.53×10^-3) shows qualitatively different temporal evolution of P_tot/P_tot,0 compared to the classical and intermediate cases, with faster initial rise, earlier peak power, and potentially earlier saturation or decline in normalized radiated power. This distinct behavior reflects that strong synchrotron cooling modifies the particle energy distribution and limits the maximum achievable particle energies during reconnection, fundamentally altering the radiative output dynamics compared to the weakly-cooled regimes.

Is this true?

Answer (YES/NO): NO